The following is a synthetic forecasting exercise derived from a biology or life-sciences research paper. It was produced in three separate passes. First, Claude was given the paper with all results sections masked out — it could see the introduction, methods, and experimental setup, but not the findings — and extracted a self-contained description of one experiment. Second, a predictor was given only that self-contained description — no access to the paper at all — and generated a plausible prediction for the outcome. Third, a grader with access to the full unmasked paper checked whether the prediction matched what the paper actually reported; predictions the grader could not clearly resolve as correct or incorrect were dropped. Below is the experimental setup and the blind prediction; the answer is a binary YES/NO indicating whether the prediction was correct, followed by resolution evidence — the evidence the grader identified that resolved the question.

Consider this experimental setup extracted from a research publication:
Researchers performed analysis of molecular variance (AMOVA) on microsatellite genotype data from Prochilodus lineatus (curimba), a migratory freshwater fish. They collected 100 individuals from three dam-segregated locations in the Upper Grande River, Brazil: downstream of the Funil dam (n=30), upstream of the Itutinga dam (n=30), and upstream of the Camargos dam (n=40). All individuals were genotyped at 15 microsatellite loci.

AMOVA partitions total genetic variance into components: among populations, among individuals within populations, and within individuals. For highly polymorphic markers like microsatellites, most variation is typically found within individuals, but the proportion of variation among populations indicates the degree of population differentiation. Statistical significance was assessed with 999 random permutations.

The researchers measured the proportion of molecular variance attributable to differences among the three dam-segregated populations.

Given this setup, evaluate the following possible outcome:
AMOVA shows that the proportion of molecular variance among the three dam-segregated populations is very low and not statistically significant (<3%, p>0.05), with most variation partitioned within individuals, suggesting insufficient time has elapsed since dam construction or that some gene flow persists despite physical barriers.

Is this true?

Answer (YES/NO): NO